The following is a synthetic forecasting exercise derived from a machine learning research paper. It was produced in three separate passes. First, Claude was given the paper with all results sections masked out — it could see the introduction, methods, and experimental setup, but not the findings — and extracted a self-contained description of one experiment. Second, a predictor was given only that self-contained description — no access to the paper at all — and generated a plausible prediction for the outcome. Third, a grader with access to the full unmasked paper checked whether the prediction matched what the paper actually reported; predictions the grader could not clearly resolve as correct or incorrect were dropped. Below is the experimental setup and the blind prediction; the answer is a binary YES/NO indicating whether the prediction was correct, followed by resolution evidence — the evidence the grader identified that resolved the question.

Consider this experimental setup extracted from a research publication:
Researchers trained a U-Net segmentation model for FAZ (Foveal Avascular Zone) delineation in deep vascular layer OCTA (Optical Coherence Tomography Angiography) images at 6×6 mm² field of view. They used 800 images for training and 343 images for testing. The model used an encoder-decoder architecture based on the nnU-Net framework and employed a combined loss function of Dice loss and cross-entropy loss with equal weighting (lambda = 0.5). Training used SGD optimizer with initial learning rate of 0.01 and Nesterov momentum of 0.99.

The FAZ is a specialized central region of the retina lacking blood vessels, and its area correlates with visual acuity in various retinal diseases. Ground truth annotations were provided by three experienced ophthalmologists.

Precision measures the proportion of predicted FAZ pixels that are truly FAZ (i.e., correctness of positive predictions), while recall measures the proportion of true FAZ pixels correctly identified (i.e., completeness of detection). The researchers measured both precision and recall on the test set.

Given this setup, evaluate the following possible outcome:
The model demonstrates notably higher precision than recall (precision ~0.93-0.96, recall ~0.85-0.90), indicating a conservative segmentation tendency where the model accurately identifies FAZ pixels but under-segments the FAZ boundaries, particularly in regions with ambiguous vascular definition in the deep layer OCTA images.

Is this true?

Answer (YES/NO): NO